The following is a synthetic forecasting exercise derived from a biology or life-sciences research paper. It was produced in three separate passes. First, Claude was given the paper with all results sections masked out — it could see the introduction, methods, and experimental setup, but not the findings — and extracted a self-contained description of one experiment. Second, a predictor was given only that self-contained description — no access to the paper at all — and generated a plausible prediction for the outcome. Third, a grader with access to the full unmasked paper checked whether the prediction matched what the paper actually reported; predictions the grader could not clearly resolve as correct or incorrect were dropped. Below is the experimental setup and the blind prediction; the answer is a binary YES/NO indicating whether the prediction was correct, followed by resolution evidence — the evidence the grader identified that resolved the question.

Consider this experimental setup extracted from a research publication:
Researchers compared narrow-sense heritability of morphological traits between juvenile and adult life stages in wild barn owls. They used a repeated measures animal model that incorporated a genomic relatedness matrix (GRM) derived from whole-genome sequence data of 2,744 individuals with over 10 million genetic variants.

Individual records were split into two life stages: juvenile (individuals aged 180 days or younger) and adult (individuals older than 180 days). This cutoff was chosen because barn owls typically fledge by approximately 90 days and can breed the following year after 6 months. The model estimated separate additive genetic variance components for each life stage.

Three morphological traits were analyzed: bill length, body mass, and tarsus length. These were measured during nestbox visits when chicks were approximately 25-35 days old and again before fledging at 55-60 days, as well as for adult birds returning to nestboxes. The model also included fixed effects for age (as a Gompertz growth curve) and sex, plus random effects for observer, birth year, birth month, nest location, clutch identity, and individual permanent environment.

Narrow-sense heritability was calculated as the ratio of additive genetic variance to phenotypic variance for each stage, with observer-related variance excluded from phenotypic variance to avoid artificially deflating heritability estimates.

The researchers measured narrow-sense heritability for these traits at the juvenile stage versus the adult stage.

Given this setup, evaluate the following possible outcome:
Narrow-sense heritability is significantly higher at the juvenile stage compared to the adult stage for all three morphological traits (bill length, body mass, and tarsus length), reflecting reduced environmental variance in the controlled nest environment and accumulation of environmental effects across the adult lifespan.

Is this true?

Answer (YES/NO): NO